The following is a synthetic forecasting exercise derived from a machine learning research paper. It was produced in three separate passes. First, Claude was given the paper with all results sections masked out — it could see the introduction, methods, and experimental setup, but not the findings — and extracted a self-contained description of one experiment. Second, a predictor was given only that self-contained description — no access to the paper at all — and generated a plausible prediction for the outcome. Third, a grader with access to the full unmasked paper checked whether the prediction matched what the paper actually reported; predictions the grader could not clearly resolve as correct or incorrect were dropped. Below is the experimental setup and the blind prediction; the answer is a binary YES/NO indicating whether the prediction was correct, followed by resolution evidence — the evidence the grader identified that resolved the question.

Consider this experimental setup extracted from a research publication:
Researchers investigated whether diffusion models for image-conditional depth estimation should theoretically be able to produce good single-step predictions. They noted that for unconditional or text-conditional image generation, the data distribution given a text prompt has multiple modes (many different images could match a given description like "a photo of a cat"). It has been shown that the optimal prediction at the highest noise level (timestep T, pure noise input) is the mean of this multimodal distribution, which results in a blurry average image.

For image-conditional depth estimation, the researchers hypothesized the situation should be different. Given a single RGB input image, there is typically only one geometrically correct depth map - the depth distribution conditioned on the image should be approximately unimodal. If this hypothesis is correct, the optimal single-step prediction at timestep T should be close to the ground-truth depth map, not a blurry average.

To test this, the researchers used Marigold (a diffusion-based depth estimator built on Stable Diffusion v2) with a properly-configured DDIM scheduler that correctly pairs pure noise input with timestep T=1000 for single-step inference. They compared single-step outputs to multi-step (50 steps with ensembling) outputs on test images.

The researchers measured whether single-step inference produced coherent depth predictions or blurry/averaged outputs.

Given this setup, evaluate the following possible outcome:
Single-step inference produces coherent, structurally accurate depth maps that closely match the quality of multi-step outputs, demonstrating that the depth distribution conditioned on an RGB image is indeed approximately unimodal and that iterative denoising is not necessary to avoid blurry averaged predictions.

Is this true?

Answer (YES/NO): YES